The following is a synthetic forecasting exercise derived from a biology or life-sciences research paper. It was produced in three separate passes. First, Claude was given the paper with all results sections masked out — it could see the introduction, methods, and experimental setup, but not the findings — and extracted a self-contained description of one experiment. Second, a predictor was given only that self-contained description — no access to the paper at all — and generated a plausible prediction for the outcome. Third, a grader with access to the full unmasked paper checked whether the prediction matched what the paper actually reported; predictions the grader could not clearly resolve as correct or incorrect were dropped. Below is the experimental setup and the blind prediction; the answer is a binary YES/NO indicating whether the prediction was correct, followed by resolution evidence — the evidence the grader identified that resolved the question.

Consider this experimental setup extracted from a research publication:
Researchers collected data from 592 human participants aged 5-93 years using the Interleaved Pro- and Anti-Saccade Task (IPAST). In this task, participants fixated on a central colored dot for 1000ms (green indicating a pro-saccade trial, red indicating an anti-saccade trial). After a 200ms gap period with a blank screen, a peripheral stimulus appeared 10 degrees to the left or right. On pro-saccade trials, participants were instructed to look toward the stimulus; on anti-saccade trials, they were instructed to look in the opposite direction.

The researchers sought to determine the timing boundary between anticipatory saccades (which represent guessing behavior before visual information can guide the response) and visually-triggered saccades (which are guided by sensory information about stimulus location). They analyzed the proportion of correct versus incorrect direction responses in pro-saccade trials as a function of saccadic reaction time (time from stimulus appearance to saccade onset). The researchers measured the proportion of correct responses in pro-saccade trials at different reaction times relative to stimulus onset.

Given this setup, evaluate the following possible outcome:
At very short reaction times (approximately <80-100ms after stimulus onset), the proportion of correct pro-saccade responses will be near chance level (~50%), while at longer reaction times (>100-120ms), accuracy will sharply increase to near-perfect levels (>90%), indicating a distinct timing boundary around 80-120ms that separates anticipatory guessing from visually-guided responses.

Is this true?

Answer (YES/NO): YES